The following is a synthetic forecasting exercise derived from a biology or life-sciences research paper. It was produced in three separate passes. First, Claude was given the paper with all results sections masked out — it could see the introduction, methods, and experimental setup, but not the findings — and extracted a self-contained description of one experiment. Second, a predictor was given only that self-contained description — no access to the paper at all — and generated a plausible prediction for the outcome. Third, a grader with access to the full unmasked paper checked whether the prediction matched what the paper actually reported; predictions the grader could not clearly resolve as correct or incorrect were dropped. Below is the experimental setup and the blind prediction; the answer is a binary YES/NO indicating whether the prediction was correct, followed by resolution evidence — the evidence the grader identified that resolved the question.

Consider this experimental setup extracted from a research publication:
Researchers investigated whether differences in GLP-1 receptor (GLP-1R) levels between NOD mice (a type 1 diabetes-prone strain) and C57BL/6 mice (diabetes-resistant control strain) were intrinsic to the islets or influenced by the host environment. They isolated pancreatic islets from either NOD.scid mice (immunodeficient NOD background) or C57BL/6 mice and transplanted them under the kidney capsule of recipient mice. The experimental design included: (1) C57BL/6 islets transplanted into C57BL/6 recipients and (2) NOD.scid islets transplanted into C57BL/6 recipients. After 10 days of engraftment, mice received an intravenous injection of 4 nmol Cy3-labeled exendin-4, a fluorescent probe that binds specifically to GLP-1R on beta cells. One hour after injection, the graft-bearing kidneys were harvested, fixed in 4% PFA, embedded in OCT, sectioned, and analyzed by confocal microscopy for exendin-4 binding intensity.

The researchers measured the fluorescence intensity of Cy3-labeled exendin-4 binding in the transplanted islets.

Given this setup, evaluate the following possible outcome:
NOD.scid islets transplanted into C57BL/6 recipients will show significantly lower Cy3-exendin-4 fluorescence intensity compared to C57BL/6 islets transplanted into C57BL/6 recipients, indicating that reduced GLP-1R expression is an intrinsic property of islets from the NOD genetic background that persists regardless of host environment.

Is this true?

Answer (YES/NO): YES